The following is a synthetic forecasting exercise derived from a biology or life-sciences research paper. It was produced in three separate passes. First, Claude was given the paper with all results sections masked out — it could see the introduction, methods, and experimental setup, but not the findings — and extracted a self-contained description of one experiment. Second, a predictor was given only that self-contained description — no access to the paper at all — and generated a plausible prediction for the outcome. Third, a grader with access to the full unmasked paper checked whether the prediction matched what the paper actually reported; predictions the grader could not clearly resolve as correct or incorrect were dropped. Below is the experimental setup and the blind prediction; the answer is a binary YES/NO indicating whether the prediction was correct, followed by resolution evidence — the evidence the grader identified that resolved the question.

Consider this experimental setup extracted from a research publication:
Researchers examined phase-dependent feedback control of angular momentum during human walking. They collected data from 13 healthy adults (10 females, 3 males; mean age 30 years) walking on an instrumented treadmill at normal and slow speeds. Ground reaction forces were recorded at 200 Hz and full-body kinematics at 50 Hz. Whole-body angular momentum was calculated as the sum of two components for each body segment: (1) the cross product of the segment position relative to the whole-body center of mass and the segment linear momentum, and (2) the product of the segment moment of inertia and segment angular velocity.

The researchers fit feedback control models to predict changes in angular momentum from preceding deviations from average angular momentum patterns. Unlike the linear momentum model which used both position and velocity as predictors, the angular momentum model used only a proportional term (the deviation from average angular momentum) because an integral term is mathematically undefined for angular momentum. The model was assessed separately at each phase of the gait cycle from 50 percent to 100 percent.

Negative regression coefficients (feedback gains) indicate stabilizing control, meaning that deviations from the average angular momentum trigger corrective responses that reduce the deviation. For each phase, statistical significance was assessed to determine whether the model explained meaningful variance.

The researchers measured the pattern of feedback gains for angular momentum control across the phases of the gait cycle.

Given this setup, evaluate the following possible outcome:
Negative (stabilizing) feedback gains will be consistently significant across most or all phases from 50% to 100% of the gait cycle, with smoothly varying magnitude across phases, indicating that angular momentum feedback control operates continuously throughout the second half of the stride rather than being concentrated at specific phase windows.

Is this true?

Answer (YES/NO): NO